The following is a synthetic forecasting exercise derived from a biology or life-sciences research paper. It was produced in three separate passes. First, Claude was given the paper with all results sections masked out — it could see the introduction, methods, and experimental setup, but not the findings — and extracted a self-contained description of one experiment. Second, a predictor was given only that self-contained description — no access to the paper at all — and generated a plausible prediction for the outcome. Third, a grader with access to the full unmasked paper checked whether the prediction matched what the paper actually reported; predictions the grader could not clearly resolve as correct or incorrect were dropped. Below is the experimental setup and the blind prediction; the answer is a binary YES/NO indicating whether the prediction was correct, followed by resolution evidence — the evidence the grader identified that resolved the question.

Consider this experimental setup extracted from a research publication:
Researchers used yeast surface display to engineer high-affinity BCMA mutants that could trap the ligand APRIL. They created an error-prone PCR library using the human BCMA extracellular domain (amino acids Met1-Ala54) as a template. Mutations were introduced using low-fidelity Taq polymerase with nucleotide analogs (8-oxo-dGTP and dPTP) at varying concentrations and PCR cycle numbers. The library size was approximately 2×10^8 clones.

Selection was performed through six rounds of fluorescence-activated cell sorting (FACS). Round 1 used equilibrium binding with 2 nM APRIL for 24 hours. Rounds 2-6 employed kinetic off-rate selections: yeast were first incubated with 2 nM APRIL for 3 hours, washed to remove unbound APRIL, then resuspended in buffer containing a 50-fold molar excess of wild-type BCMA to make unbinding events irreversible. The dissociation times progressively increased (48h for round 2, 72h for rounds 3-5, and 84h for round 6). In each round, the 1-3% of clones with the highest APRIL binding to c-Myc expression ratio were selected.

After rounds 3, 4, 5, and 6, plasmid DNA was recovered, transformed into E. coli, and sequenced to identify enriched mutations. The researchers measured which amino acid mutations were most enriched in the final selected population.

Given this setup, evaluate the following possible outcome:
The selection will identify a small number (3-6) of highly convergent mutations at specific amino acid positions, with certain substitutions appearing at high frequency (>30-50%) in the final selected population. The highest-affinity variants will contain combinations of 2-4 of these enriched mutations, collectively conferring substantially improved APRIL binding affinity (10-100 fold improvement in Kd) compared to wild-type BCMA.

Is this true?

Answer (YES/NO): NO